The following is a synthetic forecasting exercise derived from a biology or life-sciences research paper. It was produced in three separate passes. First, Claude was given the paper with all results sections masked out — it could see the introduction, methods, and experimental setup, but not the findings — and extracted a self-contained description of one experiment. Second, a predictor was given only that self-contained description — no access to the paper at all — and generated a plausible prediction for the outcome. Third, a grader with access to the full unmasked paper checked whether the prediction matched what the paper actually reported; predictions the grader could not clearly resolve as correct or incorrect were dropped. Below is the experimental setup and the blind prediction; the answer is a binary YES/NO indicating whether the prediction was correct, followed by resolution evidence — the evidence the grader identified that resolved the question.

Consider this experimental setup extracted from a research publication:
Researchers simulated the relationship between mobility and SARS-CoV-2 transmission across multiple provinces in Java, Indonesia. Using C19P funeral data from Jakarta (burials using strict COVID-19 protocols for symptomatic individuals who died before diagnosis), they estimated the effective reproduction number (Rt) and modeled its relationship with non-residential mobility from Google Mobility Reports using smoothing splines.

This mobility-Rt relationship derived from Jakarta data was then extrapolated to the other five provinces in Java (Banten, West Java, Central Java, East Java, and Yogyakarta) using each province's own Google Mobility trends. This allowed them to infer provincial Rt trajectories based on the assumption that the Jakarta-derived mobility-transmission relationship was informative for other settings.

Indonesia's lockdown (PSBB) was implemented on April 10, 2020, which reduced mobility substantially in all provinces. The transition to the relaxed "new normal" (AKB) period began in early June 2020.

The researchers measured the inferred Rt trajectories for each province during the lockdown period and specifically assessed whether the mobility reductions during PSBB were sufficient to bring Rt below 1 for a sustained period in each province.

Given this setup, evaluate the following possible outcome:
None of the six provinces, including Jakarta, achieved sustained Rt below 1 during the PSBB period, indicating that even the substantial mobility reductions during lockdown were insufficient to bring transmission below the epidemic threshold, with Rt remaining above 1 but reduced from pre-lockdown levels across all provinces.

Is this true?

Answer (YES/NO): NO